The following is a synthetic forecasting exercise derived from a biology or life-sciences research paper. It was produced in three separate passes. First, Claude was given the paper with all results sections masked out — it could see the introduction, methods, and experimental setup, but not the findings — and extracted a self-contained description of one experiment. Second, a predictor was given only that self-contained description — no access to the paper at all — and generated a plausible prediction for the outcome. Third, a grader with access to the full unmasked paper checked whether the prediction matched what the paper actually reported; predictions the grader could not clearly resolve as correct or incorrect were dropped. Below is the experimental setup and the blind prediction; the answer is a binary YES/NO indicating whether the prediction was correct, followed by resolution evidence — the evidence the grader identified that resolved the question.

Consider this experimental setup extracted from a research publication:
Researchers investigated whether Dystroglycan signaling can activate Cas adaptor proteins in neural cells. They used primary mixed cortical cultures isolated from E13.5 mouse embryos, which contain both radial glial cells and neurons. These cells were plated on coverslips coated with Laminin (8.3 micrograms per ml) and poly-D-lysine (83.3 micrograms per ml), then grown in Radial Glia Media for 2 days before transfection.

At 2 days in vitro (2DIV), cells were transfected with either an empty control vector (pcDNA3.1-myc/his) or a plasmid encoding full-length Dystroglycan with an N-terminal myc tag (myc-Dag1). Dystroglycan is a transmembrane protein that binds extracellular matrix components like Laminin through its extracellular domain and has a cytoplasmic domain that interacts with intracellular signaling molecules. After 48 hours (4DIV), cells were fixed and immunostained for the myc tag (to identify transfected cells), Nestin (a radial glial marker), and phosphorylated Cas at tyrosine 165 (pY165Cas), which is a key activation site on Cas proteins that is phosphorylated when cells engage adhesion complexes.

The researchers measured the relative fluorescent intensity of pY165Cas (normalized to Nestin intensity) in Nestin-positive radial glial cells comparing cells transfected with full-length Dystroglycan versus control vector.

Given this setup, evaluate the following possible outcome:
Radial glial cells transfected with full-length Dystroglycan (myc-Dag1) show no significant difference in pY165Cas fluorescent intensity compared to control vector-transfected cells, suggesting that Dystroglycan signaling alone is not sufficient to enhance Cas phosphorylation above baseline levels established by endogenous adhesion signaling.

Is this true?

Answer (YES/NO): NO